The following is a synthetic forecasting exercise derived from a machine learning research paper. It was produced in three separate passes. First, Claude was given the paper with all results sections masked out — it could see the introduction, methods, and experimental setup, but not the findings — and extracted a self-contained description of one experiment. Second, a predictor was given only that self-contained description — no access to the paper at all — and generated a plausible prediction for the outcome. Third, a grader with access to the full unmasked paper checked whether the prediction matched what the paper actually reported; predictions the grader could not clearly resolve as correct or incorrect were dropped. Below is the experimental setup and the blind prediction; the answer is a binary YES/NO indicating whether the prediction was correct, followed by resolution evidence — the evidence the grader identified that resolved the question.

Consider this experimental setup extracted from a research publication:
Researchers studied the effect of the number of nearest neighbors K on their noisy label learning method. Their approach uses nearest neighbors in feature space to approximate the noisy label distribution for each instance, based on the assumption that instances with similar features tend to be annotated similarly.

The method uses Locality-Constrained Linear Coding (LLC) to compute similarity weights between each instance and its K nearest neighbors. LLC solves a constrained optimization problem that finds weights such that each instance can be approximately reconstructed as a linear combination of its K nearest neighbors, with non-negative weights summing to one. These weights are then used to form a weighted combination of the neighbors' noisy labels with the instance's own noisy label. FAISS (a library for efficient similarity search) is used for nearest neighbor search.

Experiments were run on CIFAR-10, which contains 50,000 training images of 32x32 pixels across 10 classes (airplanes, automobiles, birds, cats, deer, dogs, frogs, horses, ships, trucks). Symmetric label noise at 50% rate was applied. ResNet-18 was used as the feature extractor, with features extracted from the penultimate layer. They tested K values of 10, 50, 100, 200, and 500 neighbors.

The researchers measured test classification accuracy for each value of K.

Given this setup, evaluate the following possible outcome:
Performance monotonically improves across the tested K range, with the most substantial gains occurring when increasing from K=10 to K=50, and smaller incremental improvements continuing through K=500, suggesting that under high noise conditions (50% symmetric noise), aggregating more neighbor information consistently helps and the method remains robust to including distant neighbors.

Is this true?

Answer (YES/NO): YES